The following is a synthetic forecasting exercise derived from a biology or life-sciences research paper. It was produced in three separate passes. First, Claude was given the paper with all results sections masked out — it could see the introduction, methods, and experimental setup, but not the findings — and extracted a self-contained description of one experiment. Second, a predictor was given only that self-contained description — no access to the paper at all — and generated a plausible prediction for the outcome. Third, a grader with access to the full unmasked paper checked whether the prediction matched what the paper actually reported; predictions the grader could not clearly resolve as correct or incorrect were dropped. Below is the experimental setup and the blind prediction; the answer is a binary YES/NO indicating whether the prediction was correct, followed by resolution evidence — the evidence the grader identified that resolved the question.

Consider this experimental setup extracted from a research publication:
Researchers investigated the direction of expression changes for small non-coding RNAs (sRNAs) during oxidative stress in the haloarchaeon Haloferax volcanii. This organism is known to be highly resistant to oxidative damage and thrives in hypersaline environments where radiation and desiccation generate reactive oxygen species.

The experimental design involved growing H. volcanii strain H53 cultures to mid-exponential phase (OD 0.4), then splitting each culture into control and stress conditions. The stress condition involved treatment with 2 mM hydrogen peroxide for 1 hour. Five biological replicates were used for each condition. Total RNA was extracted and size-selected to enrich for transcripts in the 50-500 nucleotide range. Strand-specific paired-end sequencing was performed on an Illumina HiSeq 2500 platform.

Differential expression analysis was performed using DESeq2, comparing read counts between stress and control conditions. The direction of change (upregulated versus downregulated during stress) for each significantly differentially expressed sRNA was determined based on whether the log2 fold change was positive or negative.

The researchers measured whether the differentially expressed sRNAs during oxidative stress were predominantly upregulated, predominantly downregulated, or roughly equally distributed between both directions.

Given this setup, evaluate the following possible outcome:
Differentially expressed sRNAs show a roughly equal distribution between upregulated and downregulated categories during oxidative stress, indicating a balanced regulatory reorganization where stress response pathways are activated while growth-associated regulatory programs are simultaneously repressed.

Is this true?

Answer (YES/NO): NO